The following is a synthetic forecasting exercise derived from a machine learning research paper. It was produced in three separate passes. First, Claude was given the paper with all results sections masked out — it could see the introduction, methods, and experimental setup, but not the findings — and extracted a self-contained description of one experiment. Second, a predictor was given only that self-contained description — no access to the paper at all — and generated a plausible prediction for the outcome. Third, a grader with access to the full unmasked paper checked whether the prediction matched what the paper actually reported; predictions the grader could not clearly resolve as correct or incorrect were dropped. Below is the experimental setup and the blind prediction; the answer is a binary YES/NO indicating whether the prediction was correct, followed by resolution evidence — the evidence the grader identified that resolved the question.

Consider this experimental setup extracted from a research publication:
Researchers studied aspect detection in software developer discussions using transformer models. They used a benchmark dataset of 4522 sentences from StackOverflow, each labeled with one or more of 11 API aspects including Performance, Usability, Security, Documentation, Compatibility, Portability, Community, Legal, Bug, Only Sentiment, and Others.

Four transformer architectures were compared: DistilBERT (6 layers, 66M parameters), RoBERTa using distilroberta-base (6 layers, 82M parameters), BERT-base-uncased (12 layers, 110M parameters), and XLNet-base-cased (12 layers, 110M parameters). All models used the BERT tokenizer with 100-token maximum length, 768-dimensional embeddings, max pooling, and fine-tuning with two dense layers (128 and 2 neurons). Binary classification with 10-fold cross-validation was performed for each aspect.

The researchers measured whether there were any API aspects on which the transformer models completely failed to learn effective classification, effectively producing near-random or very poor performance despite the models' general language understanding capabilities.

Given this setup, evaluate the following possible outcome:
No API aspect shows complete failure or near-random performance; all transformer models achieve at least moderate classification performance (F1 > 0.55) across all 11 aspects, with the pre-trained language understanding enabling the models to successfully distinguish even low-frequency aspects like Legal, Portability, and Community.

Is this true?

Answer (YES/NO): NO